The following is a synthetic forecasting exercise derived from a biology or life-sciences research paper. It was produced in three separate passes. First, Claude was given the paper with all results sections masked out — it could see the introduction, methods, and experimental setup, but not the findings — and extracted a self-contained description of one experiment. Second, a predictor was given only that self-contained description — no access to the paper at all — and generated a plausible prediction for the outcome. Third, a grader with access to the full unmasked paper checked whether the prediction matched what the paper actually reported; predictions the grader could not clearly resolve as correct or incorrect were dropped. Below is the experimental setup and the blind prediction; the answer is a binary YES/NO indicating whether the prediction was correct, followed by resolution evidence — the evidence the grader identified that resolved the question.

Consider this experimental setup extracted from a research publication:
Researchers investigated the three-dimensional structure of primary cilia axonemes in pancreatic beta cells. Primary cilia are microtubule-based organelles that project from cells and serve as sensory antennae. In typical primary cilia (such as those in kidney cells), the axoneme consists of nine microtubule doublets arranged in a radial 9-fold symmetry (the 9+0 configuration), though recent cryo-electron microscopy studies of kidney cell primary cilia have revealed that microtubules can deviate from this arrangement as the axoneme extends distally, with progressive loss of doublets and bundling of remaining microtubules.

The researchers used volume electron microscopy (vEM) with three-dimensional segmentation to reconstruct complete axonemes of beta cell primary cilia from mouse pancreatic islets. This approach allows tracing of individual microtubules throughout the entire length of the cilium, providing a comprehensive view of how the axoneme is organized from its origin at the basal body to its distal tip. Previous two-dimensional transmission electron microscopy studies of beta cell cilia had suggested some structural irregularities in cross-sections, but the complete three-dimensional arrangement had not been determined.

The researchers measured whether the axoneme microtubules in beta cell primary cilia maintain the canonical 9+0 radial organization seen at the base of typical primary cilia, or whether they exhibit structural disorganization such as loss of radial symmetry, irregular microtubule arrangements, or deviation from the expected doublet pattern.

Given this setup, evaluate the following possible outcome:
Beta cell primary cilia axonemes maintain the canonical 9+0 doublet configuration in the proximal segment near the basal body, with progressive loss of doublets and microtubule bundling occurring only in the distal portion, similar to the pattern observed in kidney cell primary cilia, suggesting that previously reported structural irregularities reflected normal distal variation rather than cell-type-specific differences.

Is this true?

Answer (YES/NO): YES